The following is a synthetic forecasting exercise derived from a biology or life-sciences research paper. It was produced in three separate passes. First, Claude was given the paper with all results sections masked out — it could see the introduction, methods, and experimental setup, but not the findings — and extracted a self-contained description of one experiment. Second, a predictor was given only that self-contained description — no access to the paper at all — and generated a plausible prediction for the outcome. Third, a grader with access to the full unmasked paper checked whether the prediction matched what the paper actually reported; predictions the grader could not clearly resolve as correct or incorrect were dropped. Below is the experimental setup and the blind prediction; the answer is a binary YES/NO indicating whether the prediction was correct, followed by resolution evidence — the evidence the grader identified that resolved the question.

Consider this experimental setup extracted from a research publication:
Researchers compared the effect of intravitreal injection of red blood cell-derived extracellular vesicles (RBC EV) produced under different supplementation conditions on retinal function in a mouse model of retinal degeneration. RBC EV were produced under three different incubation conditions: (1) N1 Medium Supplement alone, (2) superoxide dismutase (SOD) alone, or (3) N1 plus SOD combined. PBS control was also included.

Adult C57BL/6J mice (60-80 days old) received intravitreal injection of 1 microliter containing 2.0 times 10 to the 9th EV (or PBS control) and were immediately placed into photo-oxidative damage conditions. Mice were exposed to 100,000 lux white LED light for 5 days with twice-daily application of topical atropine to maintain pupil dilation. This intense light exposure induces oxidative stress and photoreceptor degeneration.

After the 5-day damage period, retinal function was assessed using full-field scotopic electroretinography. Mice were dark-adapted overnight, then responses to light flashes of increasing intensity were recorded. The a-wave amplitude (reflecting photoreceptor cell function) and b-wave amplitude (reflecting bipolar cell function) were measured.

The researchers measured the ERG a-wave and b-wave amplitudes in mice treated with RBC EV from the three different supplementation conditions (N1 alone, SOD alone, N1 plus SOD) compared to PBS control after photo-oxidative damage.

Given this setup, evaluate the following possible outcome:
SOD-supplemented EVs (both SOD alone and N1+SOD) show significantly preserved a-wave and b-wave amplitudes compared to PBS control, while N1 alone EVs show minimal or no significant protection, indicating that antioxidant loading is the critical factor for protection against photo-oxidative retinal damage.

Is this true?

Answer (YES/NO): NO